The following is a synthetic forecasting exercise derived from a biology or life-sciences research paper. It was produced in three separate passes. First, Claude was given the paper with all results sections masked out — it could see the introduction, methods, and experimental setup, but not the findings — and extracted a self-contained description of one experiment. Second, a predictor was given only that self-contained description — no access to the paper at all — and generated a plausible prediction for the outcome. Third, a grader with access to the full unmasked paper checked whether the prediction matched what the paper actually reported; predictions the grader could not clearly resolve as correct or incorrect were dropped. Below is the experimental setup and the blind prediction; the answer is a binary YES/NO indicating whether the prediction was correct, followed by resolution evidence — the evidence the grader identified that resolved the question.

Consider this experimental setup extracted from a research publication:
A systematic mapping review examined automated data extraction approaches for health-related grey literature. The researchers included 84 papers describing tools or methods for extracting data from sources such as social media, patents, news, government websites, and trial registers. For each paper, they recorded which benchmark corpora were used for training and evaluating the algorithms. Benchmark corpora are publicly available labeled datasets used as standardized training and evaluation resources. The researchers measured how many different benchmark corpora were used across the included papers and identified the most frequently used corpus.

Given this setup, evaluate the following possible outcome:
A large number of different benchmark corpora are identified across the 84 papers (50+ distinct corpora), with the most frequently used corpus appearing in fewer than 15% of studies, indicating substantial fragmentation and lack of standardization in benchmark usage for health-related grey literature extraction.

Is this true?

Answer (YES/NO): NO